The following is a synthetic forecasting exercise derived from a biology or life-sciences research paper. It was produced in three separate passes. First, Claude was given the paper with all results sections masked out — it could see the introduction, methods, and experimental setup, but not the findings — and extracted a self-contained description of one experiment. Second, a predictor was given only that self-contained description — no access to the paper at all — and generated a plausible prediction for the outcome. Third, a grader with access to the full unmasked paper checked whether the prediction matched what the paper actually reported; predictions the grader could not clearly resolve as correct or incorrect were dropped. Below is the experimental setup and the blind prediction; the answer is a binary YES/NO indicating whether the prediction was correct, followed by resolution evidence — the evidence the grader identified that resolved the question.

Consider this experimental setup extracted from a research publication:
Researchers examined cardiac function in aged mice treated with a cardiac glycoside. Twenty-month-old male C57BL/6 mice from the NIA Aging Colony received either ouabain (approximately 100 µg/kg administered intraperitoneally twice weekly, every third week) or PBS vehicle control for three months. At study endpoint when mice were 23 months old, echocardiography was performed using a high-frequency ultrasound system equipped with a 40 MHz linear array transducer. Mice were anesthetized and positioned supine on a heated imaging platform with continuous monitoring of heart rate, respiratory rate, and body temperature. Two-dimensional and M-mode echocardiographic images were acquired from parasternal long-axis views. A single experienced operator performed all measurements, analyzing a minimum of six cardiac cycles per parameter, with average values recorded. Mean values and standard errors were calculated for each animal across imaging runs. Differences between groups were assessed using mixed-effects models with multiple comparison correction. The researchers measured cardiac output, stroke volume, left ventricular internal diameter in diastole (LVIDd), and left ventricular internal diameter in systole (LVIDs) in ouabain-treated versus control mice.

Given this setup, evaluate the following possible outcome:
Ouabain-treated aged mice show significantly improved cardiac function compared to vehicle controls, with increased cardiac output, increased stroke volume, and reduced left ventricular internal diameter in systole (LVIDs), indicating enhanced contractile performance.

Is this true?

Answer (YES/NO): NO